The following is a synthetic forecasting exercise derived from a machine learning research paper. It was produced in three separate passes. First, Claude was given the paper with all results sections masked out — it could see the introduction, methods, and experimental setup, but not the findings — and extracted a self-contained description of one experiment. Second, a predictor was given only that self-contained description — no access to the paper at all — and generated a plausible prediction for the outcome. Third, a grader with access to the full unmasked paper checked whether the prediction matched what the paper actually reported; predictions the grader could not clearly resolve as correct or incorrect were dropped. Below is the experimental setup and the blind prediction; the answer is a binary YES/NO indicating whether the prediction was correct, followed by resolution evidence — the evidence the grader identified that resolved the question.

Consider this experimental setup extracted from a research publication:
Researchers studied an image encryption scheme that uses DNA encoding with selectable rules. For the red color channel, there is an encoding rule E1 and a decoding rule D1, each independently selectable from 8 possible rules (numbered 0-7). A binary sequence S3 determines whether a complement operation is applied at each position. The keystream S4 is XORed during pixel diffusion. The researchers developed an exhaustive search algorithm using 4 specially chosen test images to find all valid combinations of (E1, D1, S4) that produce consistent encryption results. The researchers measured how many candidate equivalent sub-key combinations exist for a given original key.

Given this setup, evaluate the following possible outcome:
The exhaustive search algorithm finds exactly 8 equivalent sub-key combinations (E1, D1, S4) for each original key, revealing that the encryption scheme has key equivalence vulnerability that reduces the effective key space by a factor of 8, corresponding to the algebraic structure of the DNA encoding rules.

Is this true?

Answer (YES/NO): NO